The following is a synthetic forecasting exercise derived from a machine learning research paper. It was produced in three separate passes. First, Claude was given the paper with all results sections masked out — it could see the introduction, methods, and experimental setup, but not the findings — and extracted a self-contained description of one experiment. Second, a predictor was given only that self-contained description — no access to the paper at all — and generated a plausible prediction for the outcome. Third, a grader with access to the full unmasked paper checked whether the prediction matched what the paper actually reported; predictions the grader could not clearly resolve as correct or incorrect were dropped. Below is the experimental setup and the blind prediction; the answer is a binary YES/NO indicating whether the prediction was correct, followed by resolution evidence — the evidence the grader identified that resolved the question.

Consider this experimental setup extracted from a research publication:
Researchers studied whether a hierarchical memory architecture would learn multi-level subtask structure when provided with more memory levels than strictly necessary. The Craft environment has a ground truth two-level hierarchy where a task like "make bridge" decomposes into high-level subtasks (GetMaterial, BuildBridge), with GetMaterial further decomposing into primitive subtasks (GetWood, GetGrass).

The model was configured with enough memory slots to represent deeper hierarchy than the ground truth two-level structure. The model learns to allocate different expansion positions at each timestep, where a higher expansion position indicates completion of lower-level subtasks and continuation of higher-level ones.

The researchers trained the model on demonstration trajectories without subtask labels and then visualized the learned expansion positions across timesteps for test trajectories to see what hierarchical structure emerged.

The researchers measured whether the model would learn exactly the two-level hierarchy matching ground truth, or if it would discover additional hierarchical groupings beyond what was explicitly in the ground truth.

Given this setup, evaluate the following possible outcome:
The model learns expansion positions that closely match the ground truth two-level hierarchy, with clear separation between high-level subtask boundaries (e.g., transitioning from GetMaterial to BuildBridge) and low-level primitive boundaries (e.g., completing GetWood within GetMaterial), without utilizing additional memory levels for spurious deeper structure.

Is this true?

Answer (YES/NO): NO